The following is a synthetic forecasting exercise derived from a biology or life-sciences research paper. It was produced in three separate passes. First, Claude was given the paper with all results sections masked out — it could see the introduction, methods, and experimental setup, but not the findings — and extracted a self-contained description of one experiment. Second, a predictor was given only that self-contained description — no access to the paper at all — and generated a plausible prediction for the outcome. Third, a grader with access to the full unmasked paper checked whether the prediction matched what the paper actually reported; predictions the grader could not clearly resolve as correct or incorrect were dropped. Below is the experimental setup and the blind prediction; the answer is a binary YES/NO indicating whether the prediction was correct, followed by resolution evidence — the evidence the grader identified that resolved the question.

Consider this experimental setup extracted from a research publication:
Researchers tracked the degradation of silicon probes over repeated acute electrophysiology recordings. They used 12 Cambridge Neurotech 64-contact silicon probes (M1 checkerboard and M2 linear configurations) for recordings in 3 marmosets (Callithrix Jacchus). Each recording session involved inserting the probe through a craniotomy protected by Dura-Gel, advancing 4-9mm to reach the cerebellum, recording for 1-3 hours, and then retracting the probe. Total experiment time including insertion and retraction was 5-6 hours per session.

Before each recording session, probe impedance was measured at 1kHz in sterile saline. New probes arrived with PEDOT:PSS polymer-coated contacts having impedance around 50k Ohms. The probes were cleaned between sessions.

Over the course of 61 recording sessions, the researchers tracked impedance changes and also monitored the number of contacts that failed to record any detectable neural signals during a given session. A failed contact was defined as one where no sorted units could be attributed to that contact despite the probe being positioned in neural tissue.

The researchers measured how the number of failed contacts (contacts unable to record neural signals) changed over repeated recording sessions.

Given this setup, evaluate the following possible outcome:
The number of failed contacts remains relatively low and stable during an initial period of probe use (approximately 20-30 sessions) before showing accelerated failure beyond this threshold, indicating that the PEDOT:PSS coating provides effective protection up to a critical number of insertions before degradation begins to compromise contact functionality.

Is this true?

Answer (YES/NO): NO